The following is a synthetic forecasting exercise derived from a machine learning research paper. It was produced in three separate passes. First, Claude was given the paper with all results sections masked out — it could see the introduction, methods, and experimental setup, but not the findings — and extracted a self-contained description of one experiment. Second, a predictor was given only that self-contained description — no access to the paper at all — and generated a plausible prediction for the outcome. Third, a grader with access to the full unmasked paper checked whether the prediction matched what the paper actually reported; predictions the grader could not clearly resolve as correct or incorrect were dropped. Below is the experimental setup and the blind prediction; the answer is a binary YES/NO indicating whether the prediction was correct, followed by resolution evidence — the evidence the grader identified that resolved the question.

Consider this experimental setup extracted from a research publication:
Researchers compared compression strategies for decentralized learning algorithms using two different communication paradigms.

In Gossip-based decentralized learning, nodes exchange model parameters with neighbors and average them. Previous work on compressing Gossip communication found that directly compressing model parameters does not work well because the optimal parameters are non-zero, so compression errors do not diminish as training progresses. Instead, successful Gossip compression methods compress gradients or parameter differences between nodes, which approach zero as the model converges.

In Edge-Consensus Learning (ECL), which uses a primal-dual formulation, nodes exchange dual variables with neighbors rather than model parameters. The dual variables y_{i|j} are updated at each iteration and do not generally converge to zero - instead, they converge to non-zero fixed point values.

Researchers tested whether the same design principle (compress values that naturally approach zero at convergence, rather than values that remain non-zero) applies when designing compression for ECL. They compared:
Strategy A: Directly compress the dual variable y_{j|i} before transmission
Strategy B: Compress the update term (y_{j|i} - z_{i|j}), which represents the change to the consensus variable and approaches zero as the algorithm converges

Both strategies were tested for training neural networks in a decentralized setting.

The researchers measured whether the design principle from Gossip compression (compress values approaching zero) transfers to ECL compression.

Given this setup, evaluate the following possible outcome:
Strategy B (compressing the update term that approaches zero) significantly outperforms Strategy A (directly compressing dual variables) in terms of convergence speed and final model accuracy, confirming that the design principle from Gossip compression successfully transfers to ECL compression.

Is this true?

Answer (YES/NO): YES